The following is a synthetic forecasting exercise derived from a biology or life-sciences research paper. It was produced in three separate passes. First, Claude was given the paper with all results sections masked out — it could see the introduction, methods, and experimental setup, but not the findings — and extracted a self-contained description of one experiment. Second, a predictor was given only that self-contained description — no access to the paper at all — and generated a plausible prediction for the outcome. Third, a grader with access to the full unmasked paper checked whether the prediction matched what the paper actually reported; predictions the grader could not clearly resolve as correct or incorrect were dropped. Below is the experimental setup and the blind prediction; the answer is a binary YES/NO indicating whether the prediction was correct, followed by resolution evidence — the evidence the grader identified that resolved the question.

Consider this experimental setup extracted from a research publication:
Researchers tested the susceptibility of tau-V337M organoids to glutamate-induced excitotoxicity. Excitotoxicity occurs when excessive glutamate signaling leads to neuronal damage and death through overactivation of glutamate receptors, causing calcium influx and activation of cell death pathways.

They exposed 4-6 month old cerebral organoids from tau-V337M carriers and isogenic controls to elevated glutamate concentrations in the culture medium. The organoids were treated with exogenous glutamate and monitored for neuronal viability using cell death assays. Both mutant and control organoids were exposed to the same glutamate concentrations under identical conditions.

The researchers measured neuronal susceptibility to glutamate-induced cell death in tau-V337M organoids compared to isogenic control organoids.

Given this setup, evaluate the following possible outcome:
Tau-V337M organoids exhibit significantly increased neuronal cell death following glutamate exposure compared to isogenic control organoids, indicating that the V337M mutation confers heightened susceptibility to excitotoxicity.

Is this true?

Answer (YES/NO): YES